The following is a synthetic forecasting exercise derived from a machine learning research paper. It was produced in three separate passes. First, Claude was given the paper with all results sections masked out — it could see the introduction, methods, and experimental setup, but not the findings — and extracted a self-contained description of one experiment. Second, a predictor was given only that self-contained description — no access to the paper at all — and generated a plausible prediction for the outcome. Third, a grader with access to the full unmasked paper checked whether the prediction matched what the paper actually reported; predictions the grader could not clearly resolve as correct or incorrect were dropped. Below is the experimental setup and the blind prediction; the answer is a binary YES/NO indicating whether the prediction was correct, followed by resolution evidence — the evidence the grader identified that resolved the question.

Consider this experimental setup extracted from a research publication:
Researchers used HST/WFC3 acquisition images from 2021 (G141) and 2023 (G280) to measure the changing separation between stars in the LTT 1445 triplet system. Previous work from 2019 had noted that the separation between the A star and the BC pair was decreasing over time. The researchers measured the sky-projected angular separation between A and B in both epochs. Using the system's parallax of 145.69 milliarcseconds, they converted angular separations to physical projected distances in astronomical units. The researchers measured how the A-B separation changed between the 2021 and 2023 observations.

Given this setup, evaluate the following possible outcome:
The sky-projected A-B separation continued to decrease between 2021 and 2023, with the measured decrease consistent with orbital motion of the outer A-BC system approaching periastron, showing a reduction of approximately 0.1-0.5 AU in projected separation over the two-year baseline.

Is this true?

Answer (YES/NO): NO